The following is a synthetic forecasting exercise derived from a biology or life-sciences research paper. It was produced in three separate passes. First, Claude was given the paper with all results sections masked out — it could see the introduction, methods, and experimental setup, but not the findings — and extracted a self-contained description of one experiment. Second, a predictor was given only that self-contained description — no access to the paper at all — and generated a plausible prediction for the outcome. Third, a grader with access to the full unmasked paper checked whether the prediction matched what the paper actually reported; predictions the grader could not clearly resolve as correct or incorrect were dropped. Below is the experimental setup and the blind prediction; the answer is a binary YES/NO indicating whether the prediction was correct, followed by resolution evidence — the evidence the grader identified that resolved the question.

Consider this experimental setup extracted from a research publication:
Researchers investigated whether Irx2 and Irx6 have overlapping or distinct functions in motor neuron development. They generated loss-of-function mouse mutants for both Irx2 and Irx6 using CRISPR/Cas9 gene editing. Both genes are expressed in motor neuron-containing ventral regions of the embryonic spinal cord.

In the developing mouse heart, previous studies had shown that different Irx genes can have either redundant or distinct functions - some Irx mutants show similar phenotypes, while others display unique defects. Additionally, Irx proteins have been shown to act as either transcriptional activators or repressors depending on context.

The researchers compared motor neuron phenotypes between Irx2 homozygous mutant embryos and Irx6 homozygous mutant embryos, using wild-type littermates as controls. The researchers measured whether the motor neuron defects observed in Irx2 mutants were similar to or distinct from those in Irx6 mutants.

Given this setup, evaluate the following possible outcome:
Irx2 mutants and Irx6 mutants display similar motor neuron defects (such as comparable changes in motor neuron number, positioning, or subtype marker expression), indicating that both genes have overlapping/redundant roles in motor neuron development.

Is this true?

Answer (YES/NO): NO